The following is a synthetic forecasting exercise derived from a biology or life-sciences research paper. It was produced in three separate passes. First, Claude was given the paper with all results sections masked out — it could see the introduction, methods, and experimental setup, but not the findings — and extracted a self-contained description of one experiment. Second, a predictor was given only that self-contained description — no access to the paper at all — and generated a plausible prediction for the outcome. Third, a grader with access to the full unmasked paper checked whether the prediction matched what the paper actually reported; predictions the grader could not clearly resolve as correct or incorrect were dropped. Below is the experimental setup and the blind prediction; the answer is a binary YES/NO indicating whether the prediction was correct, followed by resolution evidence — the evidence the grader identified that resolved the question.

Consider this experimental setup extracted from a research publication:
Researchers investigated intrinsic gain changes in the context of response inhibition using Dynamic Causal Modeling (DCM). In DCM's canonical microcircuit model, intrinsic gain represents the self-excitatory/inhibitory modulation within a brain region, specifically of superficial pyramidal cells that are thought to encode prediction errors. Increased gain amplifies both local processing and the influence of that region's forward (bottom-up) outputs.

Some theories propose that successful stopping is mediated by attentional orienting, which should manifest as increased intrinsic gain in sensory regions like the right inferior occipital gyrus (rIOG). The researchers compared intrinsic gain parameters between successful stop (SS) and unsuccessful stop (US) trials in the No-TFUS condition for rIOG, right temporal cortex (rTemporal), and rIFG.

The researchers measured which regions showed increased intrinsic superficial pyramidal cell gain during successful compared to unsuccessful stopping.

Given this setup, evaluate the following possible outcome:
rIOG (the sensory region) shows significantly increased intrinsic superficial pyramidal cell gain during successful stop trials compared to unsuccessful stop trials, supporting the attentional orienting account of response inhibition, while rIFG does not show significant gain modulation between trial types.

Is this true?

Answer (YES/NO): NO